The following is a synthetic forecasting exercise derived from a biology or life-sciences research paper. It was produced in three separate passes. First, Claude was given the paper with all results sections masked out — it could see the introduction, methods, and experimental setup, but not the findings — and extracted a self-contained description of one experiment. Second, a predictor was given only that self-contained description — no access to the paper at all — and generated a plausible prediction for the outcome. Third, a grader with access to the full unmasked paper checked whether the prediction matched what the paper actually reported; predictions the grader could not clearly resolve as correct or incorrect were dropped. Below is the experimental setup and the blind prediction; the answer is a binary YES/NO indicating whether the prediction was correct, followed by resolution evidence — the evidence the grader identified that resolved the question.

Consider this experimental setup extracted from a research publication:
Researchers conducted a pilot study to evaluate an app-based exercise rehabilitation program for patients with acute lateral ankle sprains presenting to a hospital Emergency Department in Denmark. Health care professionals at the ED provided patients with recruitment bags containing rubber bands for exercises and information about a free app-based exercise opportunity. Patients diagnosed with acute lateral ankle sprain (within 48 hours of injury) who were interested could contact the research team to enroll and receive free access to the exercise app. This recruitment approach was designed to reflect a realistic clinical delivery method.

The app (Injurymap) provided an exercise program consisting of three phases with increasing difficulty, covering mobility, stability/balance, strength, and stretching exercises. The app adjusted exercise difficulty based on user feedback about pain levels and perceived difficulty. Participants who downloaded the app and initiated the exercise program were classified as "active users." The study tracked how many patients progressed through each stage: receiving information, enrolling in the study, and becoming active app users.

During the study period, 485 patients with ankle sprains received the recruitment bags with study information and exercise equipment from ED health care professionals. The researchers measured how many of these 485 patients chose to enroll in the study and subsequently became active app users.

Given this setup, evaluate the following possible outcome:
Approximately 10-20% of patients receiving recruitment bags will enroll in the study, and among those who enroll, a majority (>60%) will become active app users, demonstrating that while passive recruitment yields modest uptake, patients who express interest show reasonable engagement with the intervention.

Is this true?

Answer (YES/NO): YES